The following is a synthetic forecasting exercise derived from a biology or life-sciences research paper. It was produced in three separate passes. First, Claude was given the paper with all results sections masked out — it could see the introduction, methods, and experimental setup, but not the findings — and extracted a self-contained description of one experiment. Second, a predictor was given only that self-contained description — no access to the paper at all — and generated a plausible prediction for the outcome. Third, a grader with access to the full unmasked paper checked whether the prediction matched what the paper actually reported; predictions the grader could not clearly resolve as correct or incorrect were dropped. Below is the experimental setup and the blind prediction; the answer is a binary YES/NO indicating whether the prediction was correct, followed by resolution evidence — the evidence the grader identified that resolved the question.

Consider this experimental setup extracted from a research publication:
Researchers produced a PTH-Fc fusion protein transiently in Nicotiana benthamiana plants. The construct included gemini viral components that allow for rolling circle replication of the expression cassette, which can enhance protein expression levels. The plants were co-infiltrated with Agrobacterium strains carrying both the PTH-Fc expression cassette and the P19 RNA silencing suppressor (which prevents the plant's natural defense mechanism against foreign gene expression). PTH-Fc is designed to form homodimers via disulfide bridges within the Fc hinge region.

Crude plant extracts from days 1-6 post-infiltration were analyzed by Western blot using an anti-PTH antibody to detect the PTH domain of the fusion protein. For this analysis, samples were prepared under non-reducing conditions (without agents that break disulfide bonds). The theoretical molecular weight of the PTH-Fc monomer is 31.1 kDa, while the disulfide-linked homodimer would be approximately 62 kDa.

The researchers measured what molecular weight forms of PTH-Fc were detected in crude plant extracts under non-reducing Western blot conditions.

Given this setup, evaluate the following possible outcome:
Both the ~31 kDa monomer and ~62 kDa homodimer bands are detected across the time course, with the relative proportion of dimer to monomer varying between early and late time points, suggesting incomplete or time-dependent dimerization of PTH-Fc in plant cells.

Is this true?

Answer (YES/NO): YES